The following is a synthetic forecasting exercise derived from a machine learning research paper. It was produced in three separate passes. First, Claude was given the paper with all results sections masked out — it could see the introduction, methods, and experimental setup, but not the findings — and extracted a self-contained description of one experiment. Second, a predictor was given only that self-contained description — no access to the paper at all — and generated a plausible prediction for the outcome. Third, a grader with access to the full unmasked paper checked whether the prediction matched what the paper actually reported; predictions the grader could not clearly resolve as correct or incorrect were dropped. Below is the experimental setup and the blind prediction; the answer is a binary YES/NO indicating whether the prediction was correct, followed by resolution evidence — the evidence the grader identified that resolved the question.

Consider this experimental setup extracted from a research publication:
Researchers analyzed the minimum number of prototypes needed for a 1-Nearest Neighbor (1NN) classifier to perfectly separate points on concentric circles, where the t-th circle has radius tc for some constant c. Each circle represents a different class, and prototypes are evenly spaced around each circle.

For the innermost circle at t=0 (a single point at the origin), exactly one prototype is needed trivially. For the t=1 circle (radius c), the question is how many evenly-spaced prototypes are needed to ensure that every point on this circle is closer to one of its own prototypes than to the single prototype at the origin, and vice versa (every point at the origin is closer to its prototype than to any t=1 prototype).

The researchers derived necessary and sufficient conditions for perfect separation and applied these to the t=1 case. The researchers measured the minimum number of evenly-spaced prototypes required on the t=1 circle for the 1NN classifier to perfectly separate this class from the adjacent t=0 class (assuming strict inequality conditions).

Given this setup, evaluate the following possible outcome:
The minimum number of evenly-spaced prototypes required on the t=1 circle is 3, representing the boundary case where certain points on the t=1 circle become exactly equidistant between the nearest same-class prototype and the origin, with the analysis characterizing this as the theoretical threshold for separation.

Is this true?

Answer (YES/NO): NO